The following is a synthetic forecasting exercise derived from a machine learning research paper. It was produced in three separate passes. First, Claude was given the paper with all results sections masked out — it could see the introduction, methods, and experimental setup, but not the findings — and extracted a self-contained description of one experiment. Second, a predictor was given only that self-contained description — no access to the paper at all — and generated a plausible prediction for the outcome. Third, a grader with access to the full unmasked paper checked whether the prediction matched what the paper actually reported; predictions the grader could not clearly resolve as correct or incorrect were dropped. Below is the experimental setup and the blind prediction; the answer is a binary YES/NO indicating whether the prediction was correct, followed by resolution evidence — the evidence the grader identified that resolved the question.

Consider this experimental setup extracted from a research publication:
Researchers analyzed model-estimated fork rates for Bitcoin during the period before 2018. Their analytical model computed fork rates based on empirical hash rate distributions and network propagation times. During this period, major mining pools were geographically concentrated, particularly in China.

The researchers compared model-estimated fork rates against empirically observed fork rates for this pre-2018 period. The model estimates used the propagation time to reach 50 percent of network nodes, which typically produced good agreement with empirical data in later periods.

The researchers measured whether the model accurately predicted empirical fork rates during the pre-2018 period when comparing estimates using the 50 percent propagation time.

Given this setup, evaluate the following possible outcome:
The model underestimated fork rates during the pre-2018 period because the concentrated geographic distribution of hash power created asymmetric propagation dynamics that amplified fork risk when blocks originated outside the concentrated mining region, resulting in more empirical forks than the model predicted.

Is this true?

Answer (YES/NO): NO